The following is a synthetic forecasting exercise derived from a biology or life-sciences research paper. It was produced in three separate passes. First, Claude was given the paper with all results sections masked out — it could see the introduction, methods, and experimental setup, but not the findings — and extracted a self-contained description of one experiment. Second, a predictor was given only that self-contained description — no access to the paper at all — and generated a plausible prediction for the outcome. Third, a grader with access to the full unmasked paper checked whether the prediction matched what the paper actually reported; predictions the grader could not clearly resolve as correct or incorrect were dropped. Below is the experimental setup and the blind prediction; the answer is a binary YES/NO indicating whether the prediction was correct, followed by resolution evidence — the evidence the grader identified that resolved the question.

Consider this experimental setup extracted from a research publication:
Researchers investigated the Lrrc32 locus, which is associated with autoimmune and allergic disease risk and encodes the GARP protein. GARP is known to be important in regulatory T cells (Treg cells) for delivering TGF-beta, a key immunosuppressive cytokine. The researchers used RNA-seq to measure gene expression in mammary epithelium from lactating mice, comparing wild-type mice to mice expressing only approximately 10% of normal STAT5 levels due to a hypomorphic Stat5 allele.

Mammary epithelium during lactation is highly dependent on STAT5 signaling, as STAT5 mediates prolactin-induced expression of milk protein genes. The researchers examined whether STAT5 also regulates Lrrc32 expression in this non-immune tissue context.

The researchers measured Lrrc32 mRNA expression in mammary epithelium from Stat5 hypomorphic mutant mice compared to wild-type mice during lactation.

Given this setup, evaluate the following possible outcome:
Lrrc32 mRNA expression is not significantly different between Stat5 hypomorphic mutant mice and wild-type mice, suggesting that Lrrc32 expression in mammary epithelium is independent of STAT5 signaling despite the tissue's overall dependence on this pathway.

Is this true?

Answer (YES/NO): NO